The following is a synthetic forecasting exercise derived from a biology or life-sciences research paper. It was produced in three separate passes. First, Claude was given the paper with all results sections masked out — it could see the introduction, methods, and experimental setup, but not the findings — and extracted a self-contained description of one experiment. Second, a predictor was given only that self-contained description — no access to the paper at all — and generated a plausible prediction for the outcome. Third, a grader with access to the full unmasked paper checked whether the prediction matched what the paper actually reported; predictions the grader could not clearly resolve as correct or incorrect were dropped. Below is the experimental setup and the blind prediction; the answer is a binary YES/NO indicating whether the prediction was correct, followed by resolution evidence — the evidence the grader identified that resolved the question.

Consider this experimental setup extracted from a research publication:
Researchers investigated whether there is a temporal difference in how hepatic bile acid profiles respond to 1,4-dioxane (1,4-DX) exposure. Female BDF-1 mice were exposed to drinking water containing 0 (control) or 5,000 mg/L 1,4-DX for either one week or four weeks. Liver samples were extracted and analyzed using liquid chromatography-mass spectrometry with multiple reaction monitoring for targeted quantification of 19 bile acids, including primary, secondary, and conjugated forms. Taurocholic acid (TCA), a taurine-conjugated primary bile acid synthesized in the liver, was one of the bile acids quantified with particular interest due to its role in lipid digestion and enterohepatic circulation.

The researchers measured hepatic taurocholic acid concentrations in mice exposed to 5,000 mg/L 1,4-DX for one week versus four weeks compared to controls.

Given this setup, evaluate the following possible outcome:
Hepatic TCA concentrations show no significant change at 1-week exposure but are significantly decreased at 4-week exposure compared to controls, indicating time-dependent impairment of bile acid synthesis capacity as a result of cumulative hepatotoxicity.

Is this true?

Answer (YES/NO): NO